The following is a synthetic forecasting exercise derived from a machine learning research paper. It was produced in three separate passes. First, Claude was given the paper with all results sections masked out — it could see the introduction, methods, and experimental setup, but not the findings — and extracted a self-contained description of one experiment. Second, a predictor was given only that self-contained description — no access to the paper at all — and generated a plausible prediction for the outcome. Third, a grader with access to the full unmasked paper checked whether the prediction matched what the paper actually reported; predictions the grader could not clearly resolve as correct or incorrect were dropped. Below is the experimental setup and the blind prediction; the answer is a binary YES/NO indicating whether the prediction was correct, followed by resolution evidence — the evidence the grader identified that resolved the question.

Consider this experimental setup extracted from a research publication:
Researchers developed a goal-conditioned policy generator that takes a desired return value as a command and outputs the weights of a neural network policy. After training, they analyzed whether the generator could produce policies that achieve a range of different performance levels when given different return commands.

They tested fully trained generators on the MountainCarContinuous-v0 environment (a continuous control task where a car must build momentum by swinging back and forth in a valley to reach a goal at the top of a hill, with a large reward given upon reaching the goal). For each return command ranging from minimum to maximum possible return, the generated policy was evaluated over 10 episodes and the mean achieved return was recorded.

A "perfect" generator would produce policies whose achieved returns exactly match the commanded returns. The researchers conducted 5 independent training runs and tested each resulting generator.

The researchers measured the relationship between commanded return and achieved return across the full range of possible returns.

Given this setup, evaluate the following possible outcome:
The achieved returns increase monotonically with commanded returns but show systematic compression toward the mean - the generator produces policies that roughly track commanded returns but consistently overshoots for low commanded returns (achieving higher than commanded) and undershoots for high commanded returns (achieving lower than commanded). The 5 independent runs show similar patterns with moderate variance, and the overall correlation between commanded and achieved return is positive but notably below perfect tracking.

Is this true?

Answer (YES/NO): NO